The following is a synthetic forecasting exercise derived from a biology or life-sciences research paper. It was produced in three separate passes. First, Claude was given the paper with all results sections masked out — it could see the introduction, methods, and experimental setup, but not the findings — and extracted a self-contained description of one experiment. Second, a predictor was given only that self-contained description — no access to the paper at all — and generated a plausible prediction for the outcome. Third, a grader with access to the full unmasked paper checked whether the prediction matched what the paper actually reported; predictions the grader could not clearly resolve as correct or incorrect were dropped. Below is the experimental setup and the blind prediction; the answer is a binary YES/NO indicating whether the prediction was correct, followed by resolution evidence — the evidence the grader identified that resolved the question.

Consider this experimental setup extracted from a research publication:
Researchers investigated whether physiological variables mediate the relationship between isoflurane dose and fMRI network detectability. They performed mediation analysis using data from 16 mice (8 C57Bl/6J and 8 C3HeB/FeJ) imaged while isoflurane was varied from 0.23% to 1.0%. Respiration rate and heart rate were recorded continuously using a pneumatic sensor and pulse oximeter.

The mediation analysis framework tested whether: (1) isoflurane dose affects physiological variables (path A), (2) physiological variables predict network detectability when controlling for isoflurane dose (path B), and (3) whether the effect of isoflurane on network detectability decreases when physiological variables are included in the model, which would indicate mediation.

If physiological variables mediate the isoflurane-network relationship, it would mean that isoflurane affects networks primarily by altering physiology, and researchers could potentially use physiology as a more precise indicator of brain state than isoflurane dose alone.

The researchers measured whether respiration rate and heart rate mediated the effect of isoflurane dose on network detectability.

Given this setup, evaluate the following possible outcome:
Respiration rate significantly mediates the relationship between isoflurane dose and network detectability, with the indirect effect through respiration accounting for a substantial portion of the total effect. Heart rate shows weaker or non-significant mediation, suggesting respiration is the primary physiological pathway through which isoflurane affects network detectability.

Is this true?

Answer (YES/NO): NO